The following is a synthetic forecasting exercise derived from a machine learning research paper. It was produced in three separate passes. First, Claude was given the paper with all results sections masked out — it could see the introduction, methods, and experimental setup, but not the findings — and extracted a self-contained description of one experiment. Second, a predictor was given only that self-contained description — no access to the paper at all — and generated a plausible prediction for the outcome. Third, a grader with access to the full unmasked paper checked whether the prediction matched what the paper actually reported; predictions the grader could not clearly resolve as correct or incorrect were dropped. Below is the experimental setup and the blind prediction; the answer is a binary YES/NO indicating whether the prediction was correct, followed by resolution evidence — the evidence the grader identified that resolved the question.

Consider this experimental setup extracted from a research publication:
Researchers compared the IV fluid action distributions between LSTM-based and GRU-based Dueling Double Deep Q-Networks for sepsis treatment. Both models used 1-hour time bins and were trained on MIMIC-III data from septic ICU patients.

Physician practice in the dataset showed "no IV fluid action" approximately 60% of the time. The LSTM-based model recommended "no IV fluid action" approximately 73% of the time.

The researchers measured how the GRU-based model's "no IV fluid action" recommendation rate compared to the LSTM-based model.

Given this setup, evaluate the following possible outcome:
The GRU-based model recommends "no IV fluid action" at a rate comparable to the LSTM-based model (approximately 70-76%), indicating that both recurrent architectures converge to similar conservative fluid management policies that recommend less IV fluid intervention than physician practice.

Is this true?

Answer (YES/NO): YES